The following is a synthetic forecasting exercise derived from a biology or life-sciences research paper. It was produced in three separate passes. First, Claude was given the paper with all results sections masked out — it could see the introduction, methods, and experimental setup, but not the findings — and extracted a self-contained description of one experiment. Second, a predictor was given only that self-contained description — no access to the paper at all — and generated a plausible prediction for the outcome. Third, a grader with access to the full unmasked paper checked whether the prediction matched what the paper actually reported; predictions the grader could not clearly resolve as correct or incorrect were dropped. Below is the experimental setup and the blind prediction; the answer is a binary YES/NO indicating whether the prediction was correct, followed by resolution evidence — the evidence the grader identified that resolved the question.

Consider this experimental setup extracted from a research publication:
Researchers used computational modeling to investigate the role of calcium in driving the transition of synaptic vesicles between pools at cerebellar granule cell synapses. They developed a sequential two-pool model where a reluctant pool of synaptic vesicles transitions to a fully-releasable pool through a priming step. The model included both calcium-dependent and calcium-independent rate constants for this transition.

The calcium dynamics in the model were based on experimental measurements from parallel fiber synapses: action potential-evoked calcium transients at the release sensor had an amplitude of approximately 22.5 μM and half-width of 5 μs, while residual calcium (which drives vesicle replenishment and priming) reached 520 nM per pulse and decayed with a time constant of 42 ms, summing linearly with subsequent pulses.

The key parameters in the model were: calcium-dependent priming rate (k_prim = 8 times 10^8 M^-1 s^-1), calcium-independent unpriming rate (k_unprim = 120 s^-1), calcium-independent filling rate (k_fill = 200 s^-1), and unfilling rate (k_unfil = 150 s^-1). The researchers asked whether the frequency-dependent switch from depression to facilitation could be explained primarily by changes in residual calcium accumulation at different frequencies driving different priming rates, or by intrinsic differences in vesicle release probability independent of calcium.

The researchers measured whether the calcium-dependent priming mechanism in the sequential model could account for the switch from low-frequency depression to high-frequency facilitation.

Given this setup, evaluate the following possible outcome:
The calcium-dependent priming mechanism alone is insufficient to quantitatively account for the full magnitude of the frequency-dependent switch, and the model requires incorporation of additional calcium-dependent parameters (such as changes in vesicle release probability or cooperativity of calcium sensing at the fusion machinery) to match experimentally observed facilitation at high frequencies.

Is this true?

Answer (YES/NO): NO